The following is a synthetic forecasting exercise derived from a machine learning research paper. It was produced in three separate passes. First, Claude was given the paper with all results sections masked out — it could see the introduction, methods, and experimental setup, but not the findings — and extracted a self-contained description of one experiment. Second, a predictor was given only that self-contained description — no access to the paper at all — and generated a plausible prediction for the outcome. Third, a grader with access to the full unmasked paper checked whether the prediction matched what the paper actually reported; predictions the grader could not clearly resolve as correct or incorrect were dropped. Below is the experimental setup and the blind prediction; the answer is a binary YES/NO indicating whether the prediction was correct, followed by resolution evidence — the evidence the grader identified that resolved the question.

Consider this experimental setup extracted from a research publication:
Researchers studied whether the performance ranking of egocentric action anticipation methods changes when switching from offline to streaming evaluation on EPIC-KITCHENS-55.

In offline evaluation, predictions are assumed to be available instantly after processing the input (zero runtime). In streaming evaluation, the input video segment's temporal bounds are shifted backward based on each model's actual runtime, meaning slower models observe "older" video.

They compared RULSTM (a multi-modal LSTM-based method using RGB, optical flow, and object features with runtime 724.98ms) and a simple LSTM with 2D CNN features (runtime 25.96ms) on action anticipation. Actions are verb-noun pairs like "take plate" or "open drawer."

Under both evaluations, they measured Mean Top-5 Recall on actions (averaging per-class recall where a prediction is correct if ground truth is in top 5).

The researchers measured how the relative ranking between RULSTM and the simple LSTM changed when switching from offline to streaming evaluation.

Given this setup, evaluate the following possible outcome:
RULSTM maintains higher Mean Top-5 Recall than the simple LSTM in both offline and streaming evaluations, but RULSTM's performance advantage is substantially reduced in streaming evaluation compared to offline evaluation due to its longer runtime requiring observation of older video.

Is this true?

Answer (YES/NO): NO